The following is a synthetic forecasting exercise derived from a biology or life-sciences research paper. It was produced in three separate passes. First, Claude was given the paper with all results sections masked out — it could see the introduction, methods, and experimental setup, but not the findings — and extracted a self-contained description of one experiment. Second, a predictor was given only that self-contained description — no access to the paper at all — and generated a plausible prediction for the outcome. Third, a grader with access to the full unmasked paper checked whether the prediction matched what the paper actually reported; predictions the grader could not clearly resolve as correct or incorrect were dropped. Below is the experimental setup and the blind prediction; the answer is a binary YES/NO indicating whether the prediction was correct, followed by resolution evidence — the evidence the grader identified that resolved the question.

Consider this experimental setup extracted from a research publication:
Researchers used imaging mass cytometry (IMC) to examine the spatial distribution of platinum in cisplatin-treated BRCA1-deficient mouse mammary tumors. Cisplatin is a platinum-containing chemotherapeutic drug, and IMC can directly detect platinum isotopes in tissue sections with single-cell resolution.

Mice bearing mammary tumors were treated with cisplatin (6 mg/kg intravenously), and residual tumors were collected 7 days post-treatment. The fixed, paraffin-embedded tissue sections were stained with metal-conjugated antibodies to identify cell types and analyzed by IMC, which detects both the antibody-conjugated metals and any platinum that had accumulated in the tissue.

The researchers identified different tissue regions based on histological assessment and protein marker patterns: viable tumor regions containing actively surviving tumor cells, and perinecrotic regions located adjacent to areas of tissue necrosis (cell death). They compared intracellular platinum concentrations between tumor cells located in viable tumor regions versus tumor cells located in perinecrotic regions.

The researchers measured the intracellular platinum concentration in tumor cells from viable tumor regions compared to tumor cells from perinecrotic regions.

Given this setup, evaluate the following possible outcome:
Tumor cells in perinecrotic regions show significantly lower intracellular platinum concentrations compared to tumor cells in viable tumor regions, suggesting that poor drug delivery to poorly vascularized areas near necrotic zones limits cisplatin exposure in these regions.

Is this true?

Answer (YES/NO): NO